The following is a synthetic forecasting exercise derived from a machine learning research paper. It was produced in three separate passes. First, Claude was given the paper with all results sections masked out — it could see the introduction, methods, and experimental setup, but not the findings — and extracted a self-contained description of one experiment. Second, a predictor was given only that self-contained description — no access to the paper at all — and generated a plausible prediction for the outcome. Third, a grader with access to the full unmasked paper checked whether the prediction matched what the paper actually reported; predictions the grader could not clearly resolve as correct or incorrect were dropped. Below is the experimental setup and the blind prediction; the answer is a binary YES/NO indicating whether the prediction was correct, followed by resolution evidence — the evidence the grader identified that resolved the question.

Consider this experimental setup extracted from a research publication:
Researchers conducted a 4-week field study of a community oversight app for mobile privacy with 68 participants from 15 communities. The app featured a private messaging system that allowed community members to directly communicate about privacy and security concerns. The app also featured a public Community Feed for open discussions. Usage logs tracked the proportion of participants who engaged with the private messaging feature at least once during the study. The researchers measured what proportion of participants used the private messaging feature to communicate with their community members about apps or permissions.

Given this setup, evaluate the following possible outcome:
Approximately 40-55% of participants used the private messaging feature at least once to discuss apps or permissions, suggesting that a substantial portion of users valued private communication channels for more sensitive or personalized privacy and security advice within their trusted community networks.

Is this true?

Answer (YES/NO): NO